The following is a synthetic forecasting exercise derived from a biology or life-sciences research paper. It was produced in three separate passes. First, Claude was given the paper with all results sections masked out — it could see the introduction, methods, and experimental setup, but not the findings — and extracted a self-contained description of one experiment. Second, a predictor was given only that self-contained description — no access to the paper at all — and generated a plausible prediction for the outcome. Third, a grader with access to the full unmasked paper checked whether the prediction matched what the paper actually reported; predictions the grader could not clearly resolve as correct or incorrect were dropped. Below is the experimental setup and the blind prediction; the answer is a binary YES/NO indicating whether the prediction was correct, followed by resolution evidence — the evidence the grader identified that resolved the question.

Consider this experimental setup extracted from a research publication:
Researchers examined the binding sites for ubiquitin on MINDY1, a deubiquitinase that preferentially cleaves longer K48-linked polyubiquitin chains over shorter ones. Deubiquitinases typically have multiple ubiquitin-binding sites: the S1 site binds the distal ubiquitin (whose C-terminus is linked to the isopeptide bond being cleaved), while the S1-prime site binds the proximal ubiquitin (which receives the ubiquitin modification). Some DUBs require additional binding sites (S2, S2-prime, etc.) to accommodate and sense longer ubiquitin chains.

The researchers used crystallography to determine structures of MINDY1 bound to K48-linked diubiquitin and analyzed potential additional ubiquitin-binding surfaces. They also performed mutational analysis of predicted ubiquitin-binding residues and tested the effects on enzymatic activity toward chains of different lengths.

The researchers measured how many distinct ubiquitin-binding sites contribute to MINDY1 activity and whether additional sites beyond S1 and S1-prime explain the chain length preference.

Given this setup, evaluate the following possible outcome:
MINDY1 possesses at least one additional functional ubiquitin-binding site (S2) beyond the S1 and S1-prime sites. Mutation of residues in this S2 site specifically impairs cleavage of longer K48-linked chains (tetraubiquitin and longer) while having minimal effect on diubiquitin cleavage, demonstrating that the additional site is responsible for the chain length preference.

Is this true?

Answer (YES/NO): NO